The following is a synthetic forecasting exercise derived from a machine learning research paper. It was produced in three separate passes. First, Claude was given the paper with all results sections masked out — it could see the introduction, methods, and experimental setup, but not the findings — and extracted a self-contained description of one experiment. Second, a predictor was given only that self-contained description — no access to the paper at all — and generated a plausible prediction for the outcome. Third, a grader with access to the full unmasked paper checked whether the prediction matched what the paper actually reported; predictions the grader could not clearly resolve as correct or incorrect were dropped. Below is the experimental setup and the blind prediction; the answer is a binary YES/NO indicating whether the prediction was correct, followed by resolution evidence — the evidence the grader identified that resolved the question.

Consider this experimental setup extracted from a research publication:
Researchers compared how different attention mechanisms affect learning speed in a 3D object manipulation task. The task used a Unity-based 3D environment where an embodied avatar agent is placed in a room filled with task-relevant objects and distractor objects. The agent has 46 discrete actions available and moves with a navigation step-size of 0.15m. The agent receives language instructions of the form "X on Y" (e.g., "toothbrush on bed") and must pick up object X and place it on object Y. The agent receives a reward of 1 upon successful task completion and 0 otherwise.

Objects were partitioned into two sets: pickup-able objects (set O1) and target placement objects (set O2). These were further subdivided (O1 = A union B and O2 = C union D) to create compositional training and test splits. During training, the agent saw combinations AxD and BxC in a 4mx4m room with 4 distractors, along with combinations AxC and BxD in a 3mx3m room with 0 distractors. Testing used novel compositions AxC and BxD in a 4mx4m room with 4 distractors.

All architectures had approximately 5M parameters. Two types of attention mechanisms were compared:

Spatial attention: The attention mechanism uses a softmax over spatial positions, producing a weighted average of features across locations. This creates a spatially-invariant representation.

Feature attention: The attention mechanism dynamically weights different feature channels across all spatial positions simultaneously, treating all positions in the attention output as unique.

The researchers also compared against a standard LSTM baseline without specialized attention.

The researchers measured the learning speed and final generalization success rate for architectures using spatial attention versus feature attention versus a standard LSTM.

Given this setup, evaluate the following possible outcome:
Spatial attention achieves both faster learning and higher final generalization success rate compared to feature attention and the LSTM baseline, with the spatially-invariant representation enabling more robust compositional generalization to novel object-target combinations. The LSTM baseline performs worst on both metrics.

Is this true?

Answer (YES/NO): NO